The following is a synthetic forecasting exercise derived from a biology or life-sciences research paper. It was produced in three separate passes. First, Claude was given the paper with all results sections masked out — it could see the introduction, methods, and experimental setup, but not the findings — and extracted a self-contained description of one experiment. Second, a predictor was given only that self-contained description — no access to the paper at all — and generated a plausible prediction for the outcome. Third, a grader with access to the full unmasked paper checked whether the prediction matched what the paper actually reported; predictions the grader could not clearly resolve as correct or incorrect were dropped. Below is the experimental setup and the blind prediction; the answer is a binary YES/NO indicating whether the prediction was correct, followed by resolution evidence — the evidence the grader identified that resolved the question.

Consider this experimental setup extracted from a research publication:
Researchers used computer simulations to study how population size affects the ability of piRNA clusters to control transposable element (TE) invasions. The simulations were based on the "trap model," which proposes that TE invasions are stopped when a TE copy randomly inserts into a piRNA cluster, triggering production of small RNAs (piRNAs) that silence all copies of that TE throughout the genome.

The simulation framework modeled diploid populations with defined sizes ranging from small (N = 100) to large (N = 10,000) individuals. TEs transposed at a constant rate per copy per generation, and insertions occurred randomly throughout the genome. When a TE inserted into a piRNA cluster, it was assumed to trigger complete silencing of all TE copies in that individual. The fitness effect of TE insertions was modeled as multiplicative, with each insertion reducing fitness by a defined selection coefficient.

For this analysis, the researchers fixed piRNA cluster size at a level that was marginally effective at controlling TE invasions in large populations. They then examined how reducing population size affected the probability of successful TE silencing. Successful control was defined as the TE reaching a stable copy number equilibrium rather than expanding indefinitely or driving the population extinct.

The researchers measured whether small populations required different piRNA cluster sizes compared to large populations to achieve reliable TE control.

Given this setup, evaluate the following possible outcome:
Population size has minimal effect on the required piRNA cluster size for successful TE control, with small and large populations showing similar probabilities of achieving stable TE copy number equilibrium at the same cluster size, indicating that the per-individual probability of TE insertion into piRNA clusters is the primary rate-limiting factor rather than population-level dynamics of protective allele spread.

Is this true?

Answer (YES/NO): NO